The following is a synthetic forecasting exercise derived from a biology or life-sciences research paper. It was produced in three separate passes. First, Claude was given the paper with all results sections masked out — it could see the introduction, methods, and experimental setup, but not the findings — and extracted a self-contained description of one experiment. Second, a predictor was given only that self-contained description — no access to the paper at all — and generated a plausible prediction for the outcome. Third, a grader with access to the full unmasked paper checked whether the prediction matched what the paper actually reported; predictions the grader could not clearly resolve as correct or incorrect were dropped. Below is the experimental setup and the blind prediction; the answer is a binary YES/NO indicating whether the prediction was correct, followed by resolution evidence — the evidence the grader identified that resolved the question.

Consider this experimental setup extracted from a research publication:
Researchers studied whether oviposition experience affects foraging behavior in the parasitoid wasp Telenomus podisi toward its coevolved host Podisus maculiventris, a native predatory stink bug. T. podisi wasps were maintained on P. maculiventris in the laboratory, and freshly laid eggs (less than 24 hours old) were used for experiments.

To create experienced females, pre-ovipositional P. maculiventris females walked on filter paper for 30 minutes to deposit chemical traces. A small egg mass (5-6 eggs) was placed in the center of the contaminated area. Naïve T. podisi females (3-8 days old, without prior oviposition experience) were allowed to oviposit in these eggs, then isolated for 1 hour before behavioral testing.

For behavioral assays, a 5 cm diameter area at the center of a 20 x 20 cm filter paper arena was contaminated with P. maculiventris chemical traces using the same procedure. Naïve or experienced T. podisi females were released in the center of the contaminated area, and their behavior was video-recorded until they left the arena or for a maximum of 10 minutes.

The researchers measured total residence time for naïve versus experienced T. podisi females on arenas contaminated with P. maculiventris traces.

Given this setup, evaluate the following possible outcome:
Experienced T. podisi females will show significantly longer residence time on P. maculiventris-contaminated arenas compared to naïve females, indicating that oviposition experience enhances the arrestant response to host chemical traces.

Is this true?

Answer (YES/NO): NO